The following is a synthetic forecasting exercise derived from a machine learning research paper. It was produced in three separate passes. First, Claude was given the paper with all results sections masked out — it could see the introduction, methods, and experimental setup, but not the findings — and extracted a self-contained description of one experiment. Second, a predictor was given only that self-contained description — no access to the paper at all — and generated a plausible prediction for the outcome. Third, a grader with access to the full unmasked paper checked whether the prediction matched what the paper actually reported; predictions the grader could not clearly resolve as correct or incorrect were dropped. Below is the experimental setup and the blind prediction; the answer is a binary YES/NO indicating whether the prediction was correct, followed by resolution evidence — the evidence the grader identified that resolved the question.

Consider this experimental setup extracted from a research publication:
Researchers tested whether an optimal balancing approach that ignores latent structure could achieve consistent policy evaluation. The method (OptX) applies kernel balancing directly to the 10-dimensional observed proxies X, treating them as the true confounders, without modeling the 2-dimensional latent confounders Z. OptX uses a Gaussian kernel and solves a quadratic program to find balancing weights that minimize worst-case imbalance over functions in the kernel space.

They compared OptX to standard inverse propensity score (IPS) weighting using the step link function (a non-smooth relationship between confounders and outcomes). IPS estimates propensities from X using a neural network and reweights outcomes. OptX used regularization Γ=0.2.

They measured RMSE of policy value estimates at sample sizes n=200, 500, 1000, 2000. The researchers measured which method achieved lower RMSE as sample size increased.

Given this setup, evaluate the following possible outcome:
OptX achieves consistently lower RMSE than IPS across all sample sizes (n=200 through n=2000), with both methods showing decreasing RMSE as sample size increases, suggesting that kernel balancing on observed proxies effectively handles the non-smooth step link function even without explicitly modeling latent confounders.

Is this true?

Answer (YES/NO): NO